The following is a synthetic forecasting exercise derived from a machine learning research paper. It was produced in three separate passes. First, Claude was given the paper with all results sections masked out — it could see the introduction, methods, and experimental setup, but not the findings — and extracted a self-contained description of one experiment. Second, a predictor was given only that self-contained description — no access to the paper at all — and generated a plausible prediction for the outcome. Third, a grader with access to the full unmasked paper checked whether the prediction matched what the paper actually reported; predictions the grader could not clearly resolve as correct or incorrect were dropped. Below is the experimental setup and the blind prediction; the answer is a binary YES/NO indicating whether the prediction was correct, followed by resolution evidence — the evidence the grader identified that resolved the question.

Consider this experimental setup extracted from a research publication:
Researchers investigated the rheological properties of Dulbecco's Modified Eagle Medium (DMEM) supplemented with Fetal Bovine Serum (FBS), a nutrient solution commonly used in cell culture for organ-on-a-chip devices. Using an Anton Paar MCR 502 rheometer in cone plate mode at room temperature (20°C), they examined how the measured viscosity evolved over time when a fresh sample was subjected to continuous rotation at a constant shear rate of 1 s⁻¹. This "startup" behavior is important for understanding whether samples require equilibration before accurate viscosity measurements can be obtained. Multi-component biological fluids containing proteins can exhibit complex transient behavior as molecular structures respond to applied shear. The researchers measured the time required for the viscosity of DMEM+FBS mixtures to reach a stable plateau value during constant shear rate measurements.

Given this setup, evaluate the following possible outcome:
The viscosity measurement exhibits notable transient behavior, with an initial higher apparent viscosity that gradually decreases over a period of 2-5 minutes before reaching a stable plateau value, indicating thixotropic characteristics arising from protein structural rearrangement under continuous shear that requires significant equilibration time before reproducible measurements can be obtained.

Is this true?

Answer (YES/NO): NO